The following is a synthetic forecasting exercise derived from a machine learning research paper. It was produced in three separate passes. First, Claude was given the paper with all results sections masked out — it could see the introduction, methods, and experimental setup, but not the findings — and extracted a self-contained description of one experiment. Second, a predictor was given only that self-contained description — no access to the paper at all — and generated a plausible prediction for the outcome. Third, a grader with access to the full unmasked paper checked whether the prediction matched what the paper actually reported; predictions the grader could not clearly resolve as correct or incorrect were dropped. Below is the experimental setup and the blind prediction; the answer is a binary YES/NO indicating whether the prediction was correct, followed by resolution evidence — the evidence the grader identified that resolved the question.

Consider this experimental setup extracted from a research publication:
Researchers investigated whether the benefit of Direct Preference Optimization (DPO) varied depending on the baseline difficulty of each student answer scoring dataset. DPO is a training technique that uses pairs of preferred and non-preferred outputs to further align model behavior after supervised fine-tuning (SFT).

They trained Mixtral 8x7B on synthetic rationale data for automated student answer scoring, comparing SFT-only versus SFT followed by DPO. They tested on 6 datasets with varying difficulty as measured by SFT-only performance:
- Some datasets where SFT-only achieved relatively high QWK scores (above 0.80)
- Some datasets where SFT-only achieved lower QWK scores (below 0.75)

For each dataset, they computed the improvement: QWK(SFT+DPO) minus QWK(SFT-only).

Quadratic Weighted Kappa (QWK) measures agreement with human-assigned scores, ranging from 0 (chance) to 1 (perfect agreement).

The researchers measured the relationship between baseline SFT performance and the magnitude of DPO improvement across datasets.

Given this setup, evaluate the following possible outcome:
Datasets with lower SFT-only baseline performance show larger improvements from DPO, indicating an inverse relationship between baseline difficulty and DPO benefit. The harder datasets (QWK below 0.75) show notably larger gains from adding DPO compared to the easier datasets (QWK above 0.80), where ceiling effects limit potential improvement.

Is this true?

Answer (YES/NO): YES